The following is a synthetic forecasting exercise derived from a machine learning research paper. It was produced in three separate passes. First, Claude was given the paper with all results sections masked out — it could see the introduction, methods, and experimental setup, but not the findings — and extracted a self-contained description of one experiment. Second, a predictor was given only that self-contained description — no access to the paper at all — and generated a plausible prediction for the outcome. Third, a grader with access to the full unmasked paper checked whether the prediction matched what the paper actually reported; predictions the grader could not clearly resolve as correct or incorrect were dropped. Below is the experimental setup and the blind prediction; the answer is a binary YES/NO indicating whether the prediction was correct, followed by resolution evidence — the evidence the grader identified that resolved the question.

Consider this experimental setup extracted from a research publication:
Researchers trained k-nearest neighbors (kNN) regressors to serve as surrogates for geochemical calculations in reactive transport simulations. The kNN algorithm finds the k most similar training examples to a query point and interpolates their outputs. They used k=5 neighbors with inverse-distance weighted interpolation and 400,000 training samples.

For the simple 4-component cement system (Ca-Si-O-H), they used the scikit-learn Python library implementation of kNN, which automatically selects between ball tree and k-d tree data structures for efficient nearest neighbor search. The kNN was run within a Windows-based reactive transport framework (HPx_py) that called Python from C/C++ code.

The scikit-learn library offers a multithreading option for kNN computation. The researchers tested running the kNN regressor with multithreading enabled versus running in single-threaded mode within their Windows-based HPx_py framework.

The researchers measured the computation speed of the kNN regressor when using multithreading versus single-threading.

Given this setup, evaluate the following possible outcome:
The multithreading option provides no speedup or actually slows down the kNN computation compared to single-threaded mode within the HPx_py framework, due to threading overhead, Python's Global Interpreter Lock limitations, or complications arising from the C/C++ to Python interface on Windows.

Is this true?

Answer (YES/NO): YES